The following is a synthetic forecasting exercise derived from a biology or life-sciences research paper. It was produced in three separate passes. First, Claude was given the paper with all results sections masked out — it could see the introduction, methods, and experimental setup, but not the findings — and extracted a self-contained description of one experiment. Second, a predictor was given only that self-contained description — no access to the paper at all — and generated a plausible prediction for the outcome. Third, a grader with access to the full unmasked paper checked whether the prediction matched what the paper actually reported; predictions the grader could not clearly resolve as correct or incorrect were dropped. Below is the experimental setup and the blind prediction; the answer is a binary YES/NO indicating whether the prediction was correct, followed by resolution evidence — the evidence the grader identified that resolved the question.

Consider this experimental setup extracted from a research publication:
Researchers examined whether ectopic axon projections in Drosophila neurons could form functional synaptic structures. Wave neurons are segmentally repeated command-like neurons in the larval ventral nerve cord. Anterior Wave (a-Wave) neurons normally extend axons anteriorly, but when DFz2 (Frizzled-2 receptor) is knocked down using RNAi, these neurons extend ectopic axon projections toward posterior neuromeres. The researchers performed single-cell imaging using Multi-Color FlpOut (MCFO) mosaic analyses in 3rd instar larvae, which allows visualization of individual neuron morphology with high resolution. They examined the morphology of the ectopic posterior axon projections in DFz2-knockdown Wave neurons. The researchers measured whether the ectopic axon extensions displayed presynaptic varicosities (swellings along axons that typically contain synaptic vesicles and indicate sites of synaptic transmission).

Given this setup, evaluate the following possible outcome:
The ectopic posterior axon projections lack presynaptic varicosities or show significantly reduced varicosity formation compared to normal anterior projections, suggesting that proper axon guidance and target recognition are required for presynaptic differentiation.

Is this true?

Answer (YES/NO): NO